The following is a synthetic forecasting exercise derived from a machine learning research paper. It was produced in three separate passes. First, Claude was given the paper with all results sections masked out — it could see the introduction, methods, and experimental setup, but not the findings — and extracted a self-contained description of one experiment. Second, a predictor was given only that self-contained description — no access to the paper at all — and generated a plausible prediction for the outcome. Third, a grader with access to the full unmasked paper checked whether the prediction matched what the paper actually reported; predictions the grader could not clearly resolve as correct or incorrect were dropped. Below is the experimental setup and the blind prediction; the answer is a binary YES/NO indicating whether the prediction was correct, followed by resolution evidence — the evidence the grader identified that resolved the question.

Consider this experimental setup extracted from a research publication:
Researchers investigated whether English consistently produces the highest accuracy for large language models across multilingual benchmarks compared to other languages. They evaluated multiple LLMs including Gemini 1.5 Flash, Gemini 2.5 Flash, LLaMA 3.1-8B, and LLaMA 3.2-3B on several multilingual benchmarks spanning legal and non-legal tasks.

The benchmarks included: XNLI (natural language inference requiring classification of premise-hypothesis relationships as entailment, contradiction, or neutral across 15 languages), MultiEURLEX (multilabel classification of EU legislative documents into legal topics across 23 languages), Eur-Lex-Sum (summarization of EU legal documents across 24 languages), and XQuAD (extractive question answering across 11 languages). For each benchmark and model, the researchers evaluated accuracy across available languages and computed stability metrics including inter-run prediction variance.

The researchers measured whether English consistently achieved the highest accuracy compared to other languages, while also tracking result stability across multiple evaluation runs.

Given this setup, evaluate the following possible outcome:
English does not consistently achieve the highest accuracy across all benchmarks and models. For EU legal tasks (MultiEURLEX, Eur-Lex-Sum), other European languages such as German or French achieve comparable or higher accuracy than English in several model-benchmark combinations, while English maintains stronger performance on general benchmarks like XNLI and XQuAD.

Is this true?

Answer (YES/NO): YES